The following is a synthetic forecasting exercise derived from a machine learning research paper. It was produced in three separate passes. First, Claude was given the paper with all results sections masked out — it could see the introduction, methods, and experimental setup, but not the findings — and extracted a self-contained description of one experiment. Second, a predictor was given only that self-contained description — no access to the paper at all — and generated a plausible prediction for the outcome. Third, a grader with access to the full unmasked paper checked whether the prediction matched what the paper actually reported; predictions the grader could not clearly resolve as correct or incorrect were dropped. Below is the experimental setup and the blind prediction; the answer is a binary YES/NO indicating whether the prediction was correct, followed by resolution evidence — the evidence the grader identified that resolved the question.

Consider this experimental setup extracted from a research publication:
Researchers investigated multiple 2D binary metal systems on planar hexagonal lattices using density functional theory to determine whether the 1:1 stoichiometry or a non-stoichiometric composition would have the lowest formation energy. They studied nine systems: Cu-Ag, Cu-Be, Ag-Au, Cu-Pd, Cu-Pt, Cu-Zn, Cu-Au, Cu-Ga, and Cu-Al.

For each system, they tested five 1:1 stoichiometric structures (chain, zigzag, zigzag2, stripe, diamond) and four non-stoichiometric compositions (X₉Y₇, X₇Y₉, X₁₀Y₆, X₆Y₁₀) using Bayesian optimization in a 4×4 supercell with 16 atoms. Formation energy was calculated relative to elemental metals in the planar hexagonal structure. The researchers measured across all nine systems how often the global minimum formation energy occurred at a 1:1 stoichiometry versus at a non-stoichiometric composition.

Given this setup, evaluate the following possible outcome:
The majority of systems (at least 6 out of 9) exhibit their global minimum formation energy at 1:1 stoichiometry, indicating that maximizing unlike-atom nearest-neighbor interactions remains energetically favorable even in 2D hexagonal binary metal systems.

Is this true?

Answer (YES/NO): NO